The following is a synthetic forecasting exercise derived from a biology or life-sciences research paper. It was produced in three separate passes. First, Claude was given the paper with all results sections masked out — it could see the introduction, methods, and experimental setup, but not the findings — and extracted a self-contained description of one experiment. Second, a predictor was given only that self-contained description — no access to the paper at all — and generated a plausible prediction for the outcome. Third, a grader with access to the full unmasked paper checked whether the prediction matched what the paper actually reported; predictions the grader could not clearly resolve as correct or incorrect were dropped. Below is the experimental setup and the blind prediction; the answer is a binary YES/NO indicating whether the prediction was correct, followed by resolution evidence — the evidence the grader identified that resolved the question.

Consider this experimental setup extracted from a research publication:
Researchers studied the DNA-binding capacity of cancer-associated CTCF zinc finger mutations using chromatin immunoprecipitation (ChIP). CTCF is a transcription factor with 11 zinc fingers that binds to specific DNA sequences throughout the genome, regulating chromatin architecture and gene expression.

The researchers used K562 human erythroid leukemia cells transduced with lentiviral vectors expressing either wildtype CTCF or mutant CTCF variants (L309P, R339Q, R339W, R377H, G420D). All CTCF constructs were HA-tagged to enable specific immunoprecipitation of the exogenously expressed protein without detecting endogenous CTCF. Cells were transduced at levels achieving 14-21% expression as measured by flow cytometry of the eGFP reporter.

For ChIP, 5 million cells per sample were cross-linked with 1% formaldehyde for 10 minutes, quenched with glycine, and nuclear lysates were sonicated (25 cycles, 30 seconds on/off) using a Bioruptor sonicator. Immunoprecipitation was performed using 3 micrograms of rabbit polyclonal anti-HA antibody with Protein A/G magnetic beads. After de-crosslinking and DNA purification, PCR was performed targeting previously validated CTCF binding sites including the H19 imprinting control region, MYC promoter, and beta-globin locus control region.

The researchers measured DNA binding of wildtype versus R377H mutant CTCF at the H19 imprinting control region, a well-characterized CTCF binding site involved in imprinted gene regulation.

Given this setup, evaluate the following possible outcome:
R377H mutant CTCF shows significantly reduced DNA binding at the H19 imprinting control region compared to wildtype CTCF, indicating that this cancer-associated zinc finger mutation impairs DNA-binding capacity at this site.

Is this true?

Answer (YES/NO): NO